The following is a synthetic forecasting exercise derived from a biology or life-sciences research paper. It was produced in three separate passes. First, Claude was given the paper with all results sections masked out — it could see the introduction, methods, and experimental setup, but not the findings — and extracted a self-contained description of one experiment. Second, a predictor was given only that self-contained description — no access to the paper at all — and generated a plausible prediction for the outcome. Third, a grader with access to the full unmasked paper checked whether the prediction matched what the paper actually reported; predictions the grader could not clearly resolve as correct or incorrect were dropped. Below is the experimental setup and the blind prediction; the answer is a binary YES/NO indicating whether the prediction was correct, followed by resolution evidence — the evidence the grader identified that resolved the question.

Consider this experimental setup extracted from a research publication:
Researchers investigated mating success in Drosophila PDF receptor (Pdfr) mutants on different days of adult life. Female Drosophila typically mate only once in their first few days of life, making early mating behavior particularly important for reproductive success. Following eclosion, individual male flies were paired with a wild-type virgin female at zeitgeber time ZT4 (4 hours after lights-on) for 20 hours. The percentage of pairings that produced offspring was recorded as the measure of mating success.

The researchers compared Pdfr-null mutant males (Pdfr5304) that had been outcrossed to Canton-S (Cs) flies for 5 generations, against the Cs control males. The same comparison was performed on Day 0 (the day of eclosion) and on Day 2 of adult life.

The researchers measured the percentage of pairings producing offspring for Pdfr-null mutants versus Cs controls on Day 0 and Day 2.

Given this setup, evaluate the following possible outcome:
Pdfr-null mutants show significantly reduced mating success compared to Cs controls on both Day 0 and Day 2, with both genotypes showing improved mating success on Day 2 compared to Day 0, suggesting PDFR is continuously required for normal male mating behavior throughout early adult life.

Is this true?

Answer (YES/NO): NO